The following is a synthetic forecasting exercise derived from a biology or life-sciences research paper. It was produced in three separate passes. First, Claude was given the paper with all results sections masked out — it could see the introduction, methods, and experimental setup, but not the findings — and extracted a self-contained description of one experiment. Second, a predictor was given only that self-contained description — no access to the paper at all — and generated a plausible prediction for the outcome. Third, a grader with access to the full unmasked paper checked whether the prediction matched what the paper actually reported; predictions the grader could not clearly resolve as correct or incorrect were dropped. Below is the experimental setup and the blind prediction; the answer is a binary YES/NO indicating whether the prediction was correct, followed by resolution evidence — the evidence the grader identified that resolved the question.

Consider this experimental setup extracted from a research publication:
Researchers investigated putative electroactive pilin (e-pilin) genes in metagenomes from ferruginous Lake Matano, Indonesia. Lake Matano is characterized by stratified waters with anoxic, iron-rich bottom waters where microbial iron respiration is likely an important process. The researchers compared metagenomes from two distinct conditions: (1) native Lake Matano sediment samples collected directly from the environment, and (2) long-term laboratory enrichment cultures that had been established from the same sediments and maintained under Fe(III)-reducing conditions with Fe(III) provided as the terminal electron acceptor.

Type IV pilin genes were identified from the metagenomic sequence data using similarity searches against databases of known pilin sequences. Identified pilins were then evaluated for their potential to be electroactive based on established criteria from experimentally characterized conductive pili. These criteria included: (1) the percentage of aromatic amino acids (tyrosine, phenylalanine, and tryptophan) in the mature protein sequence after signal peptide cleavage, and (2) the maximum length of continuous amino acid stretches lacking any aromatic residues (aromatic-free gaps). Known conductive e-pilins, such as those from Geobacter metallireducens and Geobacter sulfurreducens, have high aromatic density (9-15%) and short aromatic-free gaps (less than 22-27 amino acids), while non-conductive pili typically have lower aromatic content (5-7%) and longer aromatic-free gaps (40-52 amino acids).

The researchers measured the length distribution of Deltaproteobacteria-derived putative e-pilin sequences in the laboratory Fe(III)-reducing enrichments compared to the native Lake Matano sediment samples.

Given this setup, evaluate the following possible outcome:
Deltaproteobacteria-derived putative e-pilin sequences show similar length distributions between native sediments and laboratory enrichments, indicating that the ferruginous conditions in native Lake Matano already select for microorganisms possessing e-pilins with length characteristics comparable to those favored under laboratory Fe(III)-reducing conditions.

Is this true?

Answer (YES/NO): NO